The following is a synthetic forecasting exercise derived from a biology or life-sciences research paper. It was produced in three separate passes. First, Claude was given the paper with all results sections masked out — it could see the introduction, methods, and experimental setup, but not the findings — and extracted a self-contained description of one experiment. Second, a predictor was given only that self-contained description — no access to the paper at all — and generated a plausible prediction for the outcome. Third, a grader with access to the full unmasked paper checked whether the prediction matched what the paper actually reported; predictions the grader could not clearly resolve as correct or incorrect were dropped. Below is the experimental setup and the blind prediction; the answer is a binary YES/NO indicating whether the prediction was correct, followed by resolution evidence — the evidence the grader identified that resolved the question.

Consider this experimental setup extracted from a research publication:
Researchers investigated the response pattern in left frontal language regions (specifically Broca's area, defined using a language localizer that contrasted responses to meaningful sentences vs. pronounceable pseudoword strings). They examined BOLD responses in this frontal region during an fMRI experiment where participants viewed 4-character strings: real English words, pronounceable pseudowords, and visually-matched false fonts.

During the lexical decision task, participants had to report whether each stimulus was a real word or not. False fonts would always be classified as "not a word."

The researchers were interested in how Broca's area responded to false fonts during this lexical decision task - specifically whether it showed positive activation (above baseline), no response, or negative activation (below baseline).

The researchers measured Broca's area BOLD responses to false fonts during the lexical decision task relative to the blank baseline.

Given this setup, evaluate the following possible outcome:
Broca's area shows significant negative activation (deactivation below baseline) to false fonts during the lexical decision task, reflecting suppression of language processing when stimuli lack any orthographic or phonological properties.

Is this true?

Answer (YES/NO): YES